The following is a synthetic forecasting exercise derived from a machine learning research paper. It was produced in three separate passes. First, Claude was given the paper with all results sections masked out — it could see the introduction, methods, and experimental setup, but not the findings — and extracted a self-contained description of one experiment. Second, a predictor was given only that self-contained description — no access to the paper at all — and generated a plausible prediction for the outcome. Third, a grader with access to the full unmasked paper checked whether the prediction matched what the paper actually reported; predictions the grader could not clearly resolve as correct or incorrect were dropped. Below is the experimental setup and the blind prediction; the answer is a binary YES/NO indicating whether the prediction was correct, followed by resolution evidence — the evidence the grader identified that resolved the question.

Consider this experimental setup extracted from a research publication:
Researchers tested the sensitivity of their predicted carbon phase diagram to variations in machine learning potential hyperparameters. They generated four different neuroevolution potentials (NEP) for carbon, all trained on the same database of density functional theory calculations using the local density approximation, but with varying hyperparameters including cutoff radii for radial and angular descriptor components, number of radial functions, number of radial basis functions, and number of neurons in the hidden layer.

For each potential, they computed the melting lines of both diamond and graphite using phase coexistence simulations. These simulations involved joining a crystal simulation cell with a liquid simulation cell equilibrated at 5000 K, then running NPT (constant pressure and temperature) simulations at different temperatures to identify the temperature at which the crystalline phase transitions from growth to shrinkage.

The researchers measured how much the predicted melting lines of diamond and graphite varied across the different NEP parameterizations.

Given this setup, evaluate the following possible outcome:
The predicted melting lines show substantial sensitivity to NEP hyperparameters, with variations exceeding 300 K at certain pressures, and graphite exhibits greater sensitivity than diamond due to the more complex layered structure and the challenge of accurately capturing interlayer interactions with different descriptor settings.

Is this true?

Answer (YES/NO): NO